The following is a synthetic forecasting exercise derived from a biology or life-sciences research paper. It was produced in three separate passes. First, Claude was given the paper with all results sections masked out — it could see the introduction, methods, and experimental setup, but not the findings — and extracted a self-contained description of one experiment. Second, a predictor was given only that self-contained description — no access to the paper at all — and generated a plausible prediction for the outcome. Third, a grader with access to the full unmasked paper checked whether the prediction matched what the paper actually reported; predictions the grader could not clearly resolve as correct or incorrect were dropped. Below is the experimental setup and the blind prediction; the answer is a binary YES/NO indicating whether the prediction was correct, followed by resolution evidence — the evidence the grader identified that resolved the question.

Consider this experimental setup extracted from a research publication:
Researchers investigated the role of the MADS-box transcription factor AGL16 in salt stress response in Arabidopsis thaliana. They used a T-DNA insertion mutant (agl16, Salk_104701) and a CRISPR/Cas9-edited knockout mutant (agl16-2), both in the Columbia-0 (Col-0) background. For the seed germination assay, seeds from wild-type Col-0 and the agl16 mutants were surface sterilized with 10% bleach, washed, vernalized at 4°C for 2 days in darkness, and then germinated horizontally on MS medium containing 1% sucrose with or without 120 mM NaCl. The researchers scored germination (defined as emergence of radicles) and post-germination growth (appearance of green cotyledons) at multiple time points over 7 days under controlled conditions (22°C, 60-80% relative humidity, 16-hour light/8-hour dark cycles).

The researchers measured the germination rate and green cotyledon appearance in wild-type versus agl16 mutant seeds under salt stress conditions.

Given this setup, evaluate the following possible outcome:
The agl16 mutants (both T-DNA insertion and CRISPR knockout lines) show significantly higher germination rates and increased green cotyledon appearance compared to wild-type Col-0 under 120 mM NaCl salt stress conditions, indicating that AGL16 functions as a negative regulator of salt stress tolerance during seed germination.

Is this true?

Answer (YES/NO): YES